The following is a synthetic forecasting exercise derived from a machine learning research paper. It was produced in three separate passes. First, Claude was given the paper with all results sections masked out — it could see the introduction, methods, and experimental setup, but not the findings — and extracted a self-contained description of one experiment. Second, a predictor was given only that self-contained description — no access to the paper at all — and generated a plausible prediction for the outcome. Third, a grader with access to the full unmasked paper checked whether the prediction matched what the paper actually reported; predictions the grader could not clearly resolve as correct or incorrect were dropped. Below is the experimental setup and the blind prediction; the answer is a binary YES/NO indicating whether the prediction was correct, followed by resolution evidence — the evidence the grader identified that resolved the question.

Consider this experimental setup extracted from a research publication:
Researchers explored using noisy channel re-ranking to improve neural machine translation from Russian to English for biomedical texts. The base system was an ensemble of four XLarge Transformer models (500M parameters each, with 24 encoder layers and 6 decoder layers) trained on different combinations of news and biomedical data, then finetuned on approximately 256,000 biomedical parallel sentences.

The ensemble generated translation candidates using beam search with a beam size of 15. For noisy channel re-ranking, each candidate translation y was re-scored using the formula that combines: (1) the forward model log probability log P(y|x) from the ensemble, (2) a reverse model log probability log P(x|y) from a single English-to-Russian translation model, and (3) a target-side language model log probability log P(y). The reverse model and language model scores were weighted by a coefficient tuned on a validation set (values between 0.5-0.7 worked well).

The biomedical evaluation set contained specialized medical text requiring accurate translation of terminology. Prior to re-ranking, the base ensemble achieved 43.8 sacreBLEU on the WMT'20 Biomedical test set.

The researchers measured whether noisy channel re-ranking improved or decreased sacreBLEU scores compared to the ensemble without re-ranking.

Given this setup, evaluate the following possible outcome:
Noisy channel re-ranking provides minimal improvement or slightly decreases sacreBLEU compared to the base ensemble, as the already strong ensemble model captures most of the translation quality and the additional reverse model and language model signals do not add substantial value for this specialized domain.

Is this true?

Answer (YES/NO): NO